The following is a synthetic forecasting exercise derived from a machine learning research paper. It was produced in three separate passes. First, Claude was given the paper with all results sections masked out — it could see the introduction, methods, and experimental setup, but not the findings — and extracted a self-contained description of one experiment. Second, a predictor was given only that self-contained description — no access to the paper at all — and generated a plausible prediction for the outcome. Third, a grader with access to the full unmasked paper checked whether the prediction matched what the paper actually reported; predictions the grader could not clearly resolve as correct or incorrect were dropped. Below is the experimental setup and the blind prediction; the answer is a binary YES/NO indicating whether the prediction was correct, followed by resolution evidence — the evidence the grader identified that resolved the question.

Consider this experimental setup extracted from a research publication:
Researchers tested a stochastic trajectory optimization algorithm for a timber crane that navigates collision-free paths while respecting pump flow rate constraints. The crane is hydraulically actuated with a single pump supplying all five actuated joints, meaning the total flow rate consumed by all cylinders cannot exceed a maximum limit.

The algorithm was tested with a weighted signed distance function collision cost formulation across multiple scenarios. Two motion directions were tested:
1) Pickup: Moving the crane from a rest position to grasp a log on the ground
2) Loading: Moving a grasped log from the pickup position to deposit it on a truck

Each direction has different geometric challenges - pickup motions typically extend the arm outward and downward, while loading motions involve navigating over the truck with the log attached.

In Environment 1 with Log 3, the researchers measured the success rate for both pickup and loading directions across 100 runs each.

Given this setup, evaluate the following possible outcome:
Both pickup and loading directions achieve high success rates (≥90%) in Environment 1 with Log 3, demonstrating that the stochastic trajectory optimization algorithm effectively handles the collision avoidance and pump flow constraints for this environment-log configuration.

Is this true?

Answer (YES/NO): NO